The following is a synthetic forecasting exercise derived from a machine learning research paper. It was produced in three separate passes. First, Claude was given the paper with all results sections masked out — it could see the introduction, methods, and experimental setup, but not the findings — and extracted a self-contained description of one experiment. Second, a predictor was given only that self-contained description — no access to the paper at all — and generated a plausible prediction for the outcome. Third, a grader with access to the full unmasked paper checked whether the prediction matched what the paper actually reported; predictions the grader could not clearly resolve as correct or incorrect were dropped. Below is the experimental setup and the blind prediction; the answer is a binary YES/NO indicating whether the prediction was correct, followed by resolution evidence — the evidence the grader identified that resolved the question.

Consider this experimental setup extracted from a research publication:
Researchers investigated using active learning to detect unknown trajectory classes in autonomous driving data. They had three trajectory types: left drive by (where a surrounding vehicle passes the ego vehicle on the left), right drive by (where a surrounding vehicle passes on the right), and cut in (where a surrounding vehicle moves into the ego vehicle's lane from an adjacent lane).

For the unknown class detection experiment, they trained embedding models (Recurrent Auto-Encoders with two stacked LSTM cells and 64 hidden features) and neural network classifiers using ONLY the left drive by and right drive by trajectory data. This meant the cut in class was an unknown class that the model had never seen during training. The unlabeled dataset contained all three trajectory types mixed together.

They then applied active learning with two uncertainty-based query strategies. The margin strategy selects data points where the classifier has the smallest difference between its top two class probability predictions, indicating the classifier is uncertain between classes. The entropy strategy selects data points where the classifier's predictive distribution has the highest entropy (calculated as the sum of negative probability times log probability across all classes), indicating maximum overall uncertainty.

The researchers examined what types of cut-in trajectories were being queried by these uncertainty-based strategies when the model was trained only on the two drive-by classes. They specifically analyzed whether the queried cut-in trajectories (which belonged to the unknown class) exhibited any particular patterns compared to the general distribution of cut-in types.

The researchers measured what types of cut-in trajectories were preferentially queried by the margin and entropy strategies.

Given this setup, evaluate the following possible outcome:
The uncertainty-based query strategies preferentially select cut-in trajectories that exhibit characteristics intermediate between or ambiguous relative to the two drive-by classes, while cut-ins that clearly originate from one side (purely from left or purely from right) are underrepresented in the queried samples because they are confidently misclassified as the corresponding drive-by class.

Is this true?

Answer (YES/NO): NO